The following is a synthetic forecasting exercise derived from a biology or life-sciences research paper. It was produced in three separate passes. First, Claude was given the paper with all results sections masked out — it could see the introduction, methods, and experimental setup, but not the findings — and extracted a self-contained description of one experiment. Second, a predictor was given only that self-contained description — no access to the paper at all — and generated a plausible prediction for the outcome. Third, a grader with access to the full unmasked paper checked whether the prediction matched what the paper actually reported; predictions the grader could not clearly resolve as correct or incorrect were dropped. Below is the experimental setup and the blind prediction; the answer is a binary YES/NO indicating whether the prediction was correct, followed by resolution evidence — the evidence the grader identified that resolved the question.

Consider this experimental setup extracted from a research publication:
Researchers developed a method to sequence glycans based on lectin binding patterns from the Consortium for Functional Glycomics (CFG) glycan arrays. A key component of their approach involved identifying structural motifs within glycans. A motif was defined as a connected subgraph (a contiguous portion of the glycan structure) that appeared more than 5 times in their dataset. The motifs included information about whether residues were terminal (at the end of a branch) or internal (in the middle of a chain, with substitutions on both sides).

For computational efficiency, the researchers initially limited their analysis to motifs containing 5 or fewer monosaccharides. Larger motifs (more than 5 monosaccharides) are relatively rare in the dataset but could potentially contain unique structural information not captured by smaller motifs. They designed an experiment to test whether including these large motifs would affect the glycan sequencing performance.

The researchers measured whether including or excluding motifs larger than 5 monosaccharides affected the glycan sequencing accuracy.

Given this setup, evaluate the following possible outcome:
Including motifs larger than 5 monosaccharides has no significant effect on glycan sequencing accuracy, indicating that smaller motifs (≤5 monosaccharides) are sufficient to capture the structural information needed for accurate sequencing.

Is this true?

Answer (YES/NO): YES